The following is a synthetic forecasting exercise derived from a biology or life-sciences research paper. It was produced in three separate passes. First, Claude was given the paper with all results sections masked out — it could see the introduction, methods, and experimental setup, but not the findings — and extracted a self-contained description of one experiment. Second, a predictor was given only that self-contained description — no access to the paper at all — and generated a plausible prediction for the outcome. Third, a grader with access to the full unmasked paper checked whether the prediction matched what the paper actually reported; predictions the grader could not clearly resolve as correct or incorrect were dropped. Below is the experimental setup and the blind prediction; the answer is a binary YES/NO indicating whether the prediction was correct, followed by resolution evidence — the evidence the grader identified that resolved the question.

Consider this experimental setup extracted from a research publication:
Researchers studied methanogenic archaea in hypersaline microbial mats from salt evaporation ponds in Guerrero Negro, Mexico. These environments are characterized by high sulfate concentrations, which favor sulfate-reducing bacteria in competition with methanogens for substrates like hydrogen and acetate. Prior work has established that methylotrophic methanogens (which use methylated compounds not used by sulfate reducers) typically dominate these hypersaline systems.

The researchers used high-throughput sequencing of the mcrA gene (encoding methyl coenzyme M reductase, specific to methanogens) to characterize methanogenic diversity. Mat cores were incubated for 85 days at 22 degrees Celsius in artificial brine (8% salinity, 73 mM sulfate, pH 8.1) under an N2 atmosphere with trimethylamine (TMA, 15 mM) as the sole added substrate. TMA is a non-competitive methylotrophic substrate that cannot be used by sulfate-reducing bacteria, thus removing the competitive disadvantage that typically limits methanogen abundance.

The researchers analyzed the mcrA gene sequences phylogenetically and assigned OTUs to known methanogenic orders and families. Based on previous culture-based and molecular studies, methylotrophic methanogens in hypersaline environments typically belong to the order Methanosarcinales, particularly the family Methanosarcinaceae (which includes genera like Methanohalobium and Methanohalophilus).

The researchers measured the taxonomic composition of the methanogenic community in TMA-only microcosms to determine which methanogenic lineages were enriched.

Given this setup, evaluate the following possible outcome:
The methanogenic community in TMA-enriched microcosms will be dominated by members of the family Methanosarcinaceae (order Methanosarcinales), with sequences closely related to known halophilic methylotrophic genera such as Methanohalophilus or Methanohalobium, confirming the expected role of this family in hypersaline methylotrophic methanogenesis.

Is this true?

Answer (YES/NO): NO